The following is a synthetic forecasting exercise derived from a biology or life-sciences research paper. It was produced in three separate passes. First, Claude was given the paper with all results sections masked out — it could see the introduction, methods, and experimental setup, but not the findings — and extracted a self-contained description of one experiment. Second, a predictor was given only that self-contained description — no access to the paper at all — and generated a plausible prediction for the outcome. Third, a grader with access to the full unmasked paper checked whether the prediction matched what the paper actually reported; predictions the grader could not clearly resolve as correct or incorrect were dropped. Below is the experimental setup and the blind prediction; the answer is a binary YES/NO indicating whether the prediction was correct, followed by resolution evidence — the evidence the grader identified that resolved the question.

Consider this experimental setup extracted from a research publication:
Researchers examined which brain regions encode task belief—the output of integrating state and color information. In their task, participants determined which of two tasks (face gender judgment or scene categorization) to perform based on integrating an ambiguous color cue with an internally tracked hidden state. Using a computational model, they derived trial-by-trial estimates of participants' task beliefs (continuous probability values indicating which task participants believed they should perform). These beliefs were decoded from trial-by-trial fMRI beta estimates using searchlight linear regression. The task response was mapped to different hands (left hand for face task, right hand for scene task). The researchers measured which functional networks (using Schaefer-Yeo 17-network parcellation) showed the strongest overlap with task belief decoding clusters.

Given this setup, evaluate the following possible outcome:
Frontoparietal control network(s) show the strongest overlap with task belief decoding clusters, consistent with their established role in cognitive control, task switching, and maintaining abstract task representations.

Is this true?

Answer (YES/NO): NO